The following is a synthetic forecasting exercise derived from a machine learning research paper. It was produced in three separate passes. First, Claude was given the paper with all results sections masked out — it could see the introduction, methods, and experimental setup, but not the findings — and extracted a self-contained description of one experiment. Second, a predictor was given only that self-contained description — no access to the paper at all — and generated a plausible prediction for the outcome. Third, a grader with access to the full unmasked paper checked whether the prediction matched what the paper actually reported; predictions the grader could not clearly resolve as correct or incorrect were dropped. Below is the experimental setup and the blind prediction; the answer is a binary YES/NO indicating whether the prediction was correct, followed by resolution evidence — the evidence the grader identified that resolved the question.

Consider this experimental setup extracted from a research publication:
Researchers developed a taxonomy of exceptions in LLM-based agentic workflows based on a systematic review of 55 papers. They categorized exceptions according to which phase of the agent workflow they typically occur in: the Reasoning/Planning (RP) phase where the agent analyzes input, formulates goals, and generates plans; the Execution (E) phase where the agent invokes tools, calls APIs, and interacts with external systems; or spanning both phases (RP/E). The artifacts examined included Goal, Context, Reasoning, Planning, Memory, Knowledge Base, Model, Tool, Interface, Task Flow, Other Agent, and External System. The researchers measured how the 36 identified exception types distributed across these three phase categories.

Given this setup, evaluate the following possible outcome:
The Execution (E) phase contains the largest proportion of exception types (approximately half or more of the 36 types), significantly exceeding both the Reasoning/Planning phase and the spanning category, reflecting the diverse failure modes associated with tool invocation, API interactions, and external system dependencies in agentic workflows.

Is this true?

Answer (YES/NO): YES